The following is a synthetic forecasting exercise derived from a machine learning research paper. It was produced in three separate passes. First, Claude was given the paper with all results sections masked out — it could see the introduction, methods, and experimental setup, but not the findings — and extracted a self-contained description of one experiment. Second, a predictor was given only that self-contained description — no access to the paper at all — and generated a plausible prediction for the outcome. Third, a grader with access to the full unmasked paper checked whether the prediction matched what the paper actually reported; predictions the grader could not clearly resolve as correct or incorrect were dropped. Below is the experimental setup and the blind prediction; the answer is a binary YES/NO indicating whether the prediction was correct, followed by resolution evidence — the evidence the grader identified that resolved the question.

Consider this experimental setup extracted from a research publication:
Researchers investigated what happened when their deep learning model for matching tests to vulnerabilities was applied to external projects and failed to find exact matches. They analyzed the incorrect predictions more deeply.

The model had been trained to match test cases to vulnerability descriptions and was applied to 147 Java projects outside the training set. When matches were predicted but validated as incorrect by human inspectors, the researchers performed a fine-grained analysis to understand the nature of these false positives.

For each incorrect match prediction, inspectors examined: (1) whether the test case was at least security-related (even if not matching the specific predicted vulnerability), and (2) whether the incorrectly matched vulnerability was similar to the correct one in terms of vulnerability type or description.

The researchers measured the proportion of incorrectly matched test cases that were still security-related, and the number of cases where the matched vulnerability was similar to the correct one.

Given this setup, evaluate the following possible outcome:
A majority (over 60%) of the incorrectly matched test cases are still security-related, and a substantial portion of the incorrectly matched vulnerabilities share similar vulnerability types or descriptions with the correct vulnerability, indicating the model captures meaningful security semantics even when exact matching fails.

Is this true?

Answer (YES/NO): YES